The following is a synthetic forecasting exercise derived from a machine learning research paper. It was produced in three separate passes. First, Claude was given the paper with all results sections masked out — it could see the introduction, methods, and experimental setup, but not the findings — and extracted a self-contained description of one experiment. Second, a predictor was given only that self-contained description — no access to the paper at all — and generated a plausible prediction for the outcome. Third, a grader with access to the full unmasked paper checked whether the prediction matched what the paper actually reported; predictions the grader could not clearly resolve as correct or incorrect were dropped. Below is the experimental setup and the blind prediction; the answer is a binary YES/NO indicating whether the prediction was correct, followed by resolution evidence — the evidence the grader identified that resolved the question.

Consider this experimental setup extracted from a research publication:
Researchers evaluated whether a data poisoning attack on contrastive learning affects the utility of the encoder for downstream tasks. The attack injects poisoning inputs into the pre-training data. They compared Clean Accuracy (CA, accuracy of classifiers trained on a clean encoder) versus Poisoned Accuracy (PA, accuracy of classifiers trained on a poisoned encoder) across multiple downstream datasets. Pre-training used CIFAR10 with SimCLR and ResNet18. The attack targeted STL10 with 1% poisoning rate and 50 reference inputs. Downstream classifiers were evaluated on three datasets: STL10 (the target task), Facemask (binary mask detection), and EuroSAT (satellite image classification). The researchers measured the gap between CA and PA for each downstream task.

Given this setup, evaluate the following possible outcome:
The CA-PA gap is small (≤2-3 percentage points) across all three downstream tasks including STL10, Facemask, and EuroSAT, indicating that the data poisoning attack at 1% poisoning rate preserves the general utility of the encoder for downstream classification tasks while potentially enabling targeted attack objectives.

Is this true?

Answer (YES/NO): YES